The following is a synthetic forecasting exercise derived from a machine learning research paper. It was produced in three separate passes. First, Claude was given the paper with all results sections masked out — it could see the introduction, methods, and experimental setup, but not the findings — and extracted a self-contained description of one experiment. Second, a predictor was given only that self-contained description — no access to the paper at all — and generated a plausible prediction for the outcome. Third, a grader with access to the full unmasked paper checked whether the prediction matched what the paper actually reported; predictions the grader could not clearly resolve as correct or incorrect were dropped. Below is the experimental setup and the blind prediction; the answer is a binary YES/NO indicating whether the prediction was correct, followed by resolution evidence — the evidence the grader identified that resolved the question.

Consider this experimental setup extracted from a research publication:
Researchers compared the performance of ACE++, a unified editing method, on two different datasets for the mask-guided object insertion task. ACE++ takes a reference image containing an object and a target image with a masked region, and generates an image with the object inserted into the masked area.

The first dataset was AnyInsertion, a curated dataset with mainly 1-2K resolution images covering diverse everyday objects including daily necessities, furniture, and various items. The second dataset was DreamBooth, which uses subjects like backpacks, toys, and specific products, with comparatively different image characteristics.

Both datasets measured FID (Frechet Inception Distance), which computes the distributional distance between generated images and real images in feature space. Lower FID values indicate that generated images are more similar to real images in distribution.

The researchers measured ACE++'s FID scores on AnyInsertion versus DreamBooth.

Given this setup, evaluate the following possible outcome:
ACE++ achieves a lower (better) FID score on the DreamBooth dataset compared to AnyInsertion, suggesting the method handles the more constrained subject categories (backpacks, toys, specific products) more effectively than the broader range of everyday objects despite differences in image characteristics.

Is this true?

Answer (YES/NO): NO